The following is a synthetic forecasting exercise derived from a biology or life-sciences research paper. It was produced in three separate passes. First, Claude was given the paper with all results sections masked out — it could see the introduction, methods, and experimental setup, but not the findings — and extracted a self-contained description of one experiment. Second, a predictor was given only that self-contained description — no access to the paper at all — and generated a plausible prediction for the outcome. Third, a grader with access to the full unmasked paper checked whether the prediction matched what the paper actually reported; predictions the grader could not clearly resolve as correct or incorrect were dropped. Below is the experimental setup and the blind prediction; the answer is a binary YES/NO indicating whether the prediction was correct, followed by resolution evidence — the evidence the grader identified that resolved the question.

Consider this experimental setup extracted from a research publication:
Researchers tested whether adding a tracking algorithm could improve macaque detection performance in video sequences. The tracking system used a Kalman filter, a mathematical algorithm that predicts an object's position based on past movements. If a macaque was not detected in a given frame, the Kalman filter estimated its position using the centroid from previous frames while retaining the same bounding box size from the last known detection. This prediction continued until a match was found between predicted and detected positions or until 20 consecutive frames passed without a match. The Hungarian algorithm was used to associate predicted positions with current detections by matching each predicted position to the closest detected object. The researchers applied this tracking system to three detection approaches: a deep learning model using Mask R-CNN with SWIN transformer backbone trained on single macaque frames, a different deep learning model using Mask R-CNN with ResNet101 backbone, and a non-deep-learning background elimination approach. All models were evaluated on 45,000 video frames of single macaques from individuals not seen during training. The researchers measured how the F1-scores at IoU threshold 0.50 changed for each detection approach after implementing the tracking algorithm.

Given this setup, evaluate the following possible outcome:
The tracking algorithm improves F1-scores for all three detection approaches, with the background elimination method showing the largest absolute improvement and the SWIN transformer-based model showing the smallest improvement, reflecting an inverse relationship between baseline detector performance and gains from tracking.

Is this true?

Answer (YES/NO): NO